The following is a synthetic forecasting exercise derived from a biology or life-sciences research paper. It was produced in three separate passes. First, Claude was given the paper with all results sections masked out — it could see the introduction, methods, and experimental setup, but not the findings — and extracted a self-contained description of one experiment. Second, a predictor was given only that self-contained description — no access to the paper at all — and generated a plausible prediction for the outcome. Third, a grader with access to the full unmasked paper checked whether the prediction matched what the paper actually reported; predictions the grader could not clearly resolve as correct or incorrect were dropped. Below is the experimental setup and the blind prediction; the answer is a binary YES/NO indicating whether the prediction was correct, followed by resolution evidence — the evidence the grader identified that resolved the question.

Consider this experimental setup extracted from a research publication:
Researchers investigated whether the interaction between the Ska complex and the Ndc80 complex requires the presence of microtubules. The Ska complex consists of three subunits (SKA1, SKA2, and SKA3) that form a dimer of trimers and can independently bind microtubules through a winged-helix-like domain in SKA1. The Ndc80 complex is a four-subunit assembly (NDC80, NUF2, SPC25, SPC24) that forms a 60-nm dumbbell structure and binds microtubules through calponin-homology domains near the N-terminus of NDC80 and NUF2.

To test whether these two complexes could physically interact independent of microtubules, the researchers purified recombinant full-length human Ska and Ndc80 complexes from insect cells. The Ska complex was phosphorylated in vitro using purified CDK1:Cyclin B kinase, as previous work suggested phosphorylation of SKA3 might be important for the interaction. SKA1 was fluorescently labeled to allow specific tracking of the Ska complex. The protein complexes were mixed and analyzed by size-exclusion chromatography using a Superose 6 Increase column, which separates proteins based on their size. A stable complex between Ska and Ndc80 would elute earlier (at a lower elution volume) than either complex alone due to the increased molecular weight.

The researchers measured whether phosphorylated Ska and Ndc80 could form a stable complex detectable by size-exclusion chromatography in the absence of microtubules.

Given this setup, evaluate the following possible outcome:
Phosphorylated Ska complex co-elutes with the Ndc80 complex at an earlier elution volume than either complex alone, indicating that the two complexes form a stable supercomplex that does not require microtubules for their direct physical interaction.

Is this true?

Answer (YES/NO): YES